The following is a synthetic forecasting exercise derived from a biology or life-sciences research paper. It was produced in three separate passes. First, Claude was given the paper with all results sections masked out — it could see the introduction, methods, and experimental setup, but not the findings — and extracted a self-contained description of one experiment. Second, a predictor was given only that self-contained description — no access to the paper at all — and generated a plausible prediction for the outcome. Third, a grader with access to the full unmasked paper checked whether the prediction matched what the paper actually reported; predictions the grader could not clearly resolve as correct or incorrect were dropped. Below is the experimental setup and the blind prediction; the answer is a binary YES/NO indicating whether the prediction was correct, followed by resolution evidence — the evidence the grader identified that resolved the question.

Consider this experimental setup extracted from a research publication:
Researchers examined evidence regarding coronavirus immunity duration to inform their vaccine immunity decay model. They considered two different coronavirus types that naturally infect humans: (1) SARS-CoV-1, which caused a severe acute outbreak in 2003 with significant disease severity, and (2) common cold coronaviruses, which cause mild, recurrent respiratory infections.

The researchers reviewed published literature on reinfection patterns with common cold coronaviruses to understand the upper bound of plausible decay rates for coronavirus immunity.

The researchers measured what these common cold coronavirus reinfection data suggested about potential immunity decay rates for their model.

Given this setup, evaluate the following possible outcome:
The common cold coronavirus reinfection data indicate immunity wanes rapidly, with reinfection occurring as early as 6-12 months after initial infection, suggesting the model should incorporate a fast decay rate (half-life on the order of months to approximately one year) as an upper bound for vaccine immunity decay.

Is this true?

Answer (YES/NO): NO